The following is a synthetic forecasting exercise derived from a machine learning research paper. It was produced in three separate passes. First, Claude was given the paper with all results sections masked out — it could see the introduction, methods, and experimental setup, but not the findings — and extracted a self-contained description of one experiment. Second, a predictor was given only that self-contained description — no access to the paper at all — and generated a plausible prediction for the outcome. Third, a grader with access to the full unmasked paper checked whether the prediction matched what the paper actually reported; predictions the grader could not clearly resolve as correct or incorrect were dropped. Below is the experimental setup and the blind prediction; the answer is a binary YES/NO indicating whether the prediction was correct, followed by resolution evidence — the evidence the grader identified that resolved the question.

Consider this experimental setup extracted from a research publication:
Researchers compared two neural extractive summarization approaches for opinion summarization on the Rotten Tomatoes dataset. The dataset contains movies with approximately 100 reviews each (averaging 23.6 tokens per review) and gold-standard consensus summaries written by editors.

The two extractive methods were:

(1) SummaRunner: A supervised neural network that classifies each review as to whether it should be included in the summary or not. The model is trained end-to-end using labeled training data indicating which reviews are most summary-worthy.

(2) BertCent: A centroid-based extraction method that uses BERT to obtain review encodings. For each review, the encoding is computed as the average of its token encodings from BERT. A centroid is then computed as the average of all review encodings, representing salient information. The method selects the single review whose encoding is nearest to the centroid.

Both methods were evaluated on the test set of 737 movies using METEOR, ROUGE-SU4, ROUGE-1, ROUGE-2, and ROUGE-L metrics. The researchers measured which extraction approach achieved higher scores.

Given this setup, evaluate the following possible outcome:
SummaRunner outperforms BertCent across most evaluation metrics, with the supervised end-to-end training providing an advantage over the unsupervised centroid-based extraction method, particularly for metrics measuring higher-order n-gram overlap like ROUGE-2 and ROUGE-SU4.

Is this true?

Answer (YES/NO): NO